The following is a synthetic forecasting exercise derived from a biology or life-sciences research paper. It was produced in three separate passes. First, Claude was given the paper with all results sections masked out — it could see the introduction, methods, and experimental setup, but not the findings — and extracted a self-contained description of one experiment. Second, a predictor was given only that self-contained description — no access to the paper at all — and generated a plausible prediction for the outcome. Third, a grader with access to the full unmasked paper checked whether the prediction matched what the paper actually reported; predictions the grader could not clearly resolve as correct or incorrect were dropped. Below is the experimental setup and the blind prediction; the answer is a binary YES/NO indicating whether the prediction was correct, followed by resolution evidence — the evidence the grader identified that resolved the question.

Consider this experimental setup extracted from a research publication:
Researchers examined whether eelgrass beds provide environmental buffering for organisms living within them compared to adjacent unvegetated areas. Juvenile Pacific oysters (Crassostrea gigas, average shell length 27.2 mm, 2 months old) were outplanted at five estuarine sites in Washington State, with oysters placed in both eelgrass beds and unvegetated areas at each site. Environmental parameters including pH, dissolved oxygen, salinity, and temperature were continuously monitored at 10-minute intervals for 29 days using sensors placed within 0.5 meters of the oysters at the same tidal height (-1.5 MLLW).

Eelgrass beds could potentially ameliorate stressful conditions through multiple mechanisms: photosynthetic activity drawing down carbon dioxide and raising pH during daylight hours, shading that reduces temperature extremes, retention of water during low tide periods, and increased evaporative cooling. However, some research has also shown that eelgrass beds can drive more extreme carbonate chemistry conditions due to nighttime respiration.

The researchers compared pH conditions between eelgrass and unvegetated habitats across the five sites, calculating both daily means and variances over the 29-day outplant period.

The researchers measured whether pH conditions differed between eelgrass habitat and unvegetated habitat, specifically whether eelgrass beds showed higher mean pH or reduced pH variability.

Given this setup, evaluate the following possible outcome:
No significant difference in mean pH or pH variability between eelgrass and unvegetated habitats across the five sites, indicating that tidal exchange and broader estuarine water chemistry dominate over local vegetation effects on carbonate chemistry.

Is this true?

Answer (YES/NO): YES